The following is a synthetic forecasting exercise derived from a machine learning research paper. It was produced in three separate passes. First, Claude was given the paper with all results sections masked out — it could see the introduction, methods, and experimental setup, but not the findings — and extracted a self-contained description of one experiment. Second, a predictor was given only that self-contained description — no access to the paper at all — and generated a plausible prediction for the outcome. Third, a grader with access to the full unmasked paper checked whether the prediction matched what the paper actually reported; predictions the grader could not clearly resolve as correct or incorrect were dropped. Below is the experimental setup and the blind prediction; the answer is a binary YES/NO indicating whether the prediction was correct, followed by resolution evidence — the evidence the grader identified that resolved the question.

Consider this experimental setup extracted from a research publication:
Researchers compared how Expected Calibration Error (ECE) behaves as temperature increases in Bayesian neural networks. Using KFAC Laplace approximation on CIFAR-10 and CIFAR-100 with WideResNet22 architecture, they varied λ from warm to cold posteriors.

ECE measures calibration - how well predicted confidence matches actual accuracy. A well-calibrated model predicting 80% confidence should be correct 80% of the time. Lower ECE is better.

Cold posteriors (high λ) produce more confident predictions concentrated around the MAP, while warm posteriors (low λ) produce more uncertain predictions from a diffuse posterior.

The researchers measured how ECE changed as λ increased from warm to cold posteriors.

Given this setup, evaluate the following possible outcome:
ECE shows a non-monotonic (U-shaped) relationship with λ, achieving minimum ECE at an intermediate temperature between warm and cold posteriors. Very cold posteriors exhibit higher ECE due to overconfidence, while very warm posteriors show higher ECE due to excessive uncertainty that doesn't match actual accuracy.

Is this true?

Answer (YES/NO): NO